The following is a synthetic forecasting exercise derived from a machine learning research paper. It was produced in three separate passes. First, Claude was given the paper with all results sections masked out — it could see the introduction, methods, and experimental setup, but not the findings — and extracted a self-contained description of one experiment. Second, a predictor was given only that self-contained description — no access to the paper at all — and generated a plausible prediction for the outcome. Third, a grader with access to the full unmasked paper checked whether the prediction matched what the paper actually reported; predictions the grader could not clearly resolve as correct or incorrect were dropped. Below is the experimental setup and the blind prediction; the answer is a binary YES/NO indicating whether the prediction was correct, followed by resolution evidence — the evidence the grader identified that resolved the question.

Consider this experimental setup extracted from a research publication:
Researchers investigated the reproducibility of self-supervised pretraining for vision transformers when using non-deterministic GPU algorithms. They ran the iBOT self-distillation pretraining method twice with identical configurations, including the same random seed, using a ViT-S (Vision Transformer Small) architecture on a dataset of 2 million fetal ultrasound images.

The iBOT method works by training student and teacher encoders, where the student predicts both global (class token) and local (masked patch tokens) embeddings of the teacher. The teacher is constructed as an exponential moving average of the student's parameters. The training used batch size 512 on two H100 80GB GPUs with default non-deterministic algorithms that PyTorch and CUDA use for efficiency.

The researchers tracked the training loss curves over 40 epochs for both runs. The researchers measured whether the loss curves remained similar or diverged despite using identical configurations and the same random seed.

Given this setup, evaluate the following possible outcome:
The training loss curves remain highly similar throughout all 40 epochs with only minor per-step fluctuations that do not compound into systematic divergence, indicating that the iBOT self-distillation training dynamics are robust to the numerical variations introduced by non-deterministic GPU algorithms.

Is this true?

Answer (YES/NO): NO